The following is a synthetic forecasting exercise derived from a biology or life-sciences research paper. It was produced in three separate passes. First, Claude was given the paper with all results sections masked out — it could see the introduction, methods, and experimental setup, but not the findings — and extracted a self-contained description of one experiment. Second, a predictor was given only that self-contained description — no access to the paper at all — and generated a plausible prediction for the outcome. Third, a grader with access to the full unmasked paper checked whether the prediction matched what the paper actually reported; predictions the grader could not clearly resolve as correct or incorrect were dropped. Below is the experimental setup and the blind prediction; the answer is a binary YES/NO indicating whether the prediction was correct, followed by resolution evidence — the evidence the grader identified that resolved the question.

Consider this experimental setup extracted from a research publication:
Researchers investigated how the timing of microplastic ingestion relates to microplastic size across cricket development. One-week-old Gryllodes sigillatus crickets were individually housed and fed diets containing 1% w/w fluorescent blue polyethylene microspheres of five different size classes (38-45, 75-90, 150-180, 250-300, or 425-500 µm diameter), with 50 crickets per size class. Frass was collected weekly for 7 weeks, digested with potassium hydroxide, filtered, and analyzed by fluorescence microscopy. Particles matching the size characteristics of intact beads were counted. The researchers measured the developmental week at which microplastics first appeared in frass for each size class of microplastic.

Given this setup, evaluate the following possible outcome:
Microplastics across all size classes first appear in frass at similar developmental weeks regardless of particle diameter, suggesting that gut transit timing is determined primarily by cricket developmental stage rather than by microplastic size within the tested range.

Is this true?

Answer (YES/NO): NO